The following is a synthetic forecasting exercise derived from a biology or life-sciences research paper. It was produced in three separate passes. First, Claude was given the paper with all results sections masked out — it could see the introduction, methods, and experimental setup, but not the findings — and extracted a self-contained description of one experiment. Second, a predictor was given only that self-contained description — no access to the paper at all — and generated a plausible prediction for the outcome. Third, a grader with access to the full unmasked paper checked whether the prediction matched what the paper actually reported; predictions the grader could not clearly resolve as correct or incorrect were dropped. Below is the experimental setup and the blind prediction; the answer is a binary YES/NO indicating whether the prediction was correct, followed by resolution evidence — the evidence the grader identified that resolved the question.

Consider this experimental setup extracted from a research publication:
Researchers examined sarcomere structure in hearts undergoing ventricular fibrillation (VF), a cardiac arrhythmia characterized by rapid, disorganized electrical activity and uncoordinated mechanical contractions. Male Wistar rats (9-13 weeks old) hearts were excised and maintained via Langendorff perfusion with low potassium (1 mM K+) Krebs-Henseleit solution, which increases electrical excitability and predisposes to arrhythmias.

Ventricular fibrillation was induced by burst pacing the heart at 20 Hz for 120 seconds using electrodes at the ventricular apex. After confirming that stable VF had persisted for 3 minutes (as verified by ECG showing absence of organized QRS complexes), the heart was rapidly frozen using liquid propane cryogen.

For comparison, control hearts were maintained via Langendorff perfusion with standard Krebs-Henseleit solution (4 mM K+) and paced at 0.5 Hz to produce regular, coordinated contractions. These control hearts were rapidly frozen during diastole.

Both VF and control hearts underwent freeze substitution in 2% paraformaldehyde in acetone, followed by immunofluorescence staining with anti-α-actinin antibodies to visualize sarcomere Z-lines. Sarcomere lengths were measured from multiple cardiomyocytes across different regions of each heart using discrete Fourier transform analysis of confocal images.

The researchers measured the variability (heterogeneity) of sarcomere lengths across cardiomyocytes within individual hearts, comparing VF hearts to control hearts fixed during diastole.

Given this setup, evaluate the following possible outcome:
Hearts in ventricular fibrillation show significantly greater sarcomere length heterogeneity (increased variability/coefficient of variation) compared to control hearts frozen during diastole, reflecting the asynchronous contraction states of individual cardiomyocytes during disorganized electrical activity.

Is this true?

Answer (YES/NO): YES